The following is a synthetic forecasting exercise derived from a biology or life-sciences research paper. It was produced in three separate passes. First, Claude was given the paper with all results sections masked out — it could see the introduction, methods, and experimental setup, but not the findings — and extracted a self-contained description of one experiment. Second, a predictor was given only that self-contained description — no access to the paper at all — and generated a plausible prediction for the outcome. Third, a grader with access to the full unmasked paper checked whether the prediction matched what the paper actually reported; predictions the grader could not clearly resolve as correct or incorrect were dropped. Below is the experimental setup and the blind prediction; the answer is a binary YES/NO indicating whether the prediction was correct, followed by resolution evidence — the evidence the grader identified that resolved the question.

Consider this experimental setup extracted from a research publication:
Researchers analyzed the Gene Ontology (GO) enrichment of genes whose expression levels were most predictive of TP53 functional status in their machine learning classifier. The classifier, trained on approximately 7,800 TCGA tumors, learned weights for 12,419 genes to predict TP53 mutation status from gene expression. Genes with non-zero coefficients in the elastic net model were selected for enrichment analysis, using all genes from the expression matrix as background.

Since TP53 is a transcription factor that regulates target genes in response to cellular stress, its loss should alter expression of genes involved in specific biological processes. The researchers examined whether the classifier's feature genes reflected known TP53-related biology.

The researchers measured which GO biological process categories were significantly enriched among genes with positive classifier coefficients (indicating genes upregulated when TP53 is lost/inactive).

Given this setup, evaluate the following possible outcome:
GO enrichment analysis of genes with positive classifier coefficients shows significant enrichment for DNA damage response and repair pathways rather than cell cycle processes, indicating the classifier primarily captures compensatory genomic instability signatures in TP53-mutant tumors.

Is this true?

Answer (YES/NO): NO